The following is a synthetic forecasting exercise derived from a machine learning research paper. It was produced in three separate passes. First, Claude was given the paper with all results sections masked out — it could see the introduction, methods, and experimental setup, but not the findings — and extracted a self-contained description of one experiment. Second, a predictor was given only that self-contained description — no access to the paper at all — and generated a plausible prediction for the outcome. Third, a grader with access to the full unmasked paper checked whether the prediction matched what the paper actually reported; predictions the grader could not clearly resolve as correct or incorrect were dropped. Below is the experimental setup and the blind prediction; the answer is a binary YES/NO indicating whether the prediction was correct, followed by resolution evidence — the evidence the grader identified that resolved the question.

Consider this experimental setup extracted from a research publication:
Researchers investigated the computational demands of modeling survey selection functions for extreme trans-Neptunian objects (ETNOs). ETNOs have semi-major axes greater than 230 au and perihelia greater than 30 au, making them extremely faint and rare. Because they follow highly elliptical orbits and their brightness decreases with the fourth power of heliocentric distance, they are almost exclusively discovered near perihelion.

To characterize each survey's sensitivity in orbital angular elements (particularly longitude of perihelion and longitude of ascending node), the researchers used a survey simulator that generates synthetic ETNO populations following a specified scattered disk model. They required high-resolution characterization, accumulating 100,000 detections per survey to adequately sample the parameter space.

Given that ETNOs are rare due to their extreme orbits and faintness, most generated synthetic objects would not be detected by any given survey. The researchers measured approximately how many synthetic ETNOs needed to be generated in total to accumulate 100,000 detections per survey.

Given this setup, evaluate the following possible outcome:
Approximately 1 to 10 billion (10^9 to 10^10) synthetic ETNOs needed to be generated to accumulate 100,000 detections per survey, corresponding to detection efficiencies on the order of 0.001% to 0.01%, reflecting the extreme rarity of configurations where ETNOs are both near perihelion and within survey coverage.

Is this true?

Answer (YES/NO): YES